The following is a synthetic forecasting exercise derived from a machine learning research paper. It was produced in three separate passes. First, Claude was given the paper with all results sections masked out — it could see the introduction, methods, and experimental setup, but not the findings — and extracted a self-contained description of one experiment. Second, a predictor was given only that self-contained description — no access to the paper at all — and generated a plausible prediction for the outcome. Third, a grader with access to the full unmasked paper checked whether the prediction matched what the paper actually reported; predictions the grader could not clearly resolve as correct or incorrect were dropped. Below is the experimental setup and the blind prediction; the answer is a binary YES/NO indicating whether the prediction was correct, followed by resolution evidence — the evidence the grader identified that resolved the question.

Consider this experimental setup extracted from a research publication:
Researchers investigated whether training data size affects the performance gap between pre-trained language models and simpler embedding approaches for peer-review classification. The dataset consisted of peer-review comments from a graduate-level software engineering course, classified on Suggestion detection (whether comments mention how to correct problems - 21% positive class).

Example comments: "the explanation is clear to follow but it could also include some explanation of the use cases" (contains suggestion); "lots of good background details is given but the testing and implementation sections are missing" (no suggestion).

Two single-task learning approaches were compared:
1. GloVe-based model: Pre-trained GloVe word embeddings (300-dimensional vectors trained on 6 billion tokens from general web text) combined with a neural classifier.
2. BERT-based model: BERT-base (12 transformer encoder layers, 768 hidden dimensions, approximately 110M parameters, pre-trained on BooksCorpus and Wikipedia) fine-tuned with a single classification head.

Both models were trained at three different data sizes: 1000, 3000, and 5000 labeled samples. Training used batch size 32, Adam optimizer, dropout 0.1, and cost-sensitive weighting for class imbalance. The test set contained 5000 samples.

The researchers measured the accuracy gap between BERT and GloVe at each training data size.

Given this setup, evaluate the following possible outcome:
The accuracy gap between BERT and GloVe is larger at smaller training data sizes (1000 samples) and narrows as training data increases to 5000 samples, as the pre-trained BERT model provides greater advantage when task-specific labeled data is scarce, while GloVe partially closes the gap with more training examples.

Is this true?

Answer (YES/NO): YES